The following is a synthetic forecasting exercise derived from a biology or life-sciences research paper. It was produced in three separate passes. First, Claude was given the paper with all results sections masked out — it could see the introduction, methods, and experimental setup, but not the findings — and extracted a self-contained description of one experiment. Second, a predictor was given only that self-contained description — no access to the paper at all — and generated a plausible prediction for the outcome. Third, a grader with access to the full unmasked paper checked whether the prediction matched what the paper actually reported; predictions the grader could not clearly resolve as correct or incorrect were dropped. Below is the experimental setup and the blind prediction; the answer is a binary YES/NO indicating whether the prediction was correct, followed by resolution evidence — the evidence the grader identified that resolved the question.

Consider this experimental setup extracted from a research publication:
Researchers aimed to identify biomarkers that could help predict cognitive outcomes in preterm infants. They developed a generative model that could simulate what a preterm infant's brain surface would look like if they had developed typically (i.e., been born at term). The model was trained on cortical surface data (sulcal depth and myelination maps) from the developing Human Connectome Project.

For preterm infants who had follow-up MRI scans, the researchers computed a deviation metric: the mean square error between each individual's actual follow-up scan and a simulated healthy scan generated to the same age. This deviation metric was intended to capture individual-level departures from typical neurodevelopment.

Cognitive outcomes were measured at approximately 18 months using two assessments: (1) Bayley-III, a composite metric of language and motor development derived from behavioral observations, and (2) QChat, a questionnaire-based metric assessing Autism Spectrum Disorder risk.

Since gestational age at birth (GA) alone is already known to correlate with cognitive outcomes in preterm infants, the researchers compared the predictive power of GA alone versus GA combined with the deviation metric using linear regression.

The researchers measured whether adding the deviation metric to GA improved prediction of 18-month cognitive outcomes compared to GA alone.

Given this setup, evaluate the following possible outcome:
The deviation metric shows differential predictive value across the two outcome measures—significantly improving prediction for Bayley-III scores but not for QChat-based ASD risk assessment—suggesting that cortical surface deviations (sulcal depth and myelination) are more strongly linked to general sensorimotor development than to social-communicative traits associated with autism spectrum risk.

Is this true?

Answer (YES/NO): NO